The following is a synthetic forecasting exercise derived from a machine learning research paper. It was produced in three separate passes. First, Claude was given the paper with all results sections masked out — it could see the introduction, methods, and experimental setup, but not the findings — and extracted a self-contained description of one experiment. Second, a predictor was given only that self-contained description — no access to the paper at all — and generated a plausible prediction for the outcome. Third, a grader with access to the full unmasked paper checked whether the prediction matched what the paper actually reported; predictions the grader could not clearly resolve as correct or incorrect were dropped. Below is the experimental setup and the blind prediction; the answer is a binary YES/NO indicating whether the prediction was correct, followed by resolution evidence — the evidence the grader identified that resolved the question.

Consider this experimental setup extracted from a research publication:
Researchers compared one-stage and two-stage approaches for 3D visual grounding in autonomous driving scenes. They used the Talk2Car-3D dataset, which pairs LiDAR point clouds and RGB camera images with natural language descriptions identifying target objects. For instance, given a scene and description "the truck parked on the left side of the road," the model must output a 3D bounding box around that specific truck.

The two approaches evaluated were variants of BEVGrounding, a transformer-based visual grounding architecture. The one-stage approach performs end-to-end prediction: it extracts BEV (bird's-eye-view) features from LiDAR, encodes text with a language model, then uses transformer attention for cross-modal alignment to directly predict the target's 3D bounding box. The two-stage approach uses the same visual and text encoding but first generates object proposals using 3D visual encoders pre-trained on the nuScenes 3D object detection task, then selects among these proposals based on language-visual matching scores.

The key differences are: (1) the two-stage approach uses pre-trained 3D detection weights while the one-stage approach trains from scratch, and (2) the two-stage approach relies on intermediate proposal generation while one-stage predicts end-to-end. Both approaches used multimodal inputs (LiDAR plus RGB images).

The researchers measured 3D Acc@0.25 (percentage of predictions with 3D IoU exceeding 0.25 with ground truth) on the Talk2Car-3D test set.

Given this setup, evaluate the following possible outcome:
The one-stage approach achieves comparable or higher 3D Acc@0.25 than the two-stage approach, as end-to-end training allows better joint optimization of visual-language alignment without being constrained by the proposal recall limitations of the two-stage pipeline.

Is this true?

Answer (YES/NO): YES